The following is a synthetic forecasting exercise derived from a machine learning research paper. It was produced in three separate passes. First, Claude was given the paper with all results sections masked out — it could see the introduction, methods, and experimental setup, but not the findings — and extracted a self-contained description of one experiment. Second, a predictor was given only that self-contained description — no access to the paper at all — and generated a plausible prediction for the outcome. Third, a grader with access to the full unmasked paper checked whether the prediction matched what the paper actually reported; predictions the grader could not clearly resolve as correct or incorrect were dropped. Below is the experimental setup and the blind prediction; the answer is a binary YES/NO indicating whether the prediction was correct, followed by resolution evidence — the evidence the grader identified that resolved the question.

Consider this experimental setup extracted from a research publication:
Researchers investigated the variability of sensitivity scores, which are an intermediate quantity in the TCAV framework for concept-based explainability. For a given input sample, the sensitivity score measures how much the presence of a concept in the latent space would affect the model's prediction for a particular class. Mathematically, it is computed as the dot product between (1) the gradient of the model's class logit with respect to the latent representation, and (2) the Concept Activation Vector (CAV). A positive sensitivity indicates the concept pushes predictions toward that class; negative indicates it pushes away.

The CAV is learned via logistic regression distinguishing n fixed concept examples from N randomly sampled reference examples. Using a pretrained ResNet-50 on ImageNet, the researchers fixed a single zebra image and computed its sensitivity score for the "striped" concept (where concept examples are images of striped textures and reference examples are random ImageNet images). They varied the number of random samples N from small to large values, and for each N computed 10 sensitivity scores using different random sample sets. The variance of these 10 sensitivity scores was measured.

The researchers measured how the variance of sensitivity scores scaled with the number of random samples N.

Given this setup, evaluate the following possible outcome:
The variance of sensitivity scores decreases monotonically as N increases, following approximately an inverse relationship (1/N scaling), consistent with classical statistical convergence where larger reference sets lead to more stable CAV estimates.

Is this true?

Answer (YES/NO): YES